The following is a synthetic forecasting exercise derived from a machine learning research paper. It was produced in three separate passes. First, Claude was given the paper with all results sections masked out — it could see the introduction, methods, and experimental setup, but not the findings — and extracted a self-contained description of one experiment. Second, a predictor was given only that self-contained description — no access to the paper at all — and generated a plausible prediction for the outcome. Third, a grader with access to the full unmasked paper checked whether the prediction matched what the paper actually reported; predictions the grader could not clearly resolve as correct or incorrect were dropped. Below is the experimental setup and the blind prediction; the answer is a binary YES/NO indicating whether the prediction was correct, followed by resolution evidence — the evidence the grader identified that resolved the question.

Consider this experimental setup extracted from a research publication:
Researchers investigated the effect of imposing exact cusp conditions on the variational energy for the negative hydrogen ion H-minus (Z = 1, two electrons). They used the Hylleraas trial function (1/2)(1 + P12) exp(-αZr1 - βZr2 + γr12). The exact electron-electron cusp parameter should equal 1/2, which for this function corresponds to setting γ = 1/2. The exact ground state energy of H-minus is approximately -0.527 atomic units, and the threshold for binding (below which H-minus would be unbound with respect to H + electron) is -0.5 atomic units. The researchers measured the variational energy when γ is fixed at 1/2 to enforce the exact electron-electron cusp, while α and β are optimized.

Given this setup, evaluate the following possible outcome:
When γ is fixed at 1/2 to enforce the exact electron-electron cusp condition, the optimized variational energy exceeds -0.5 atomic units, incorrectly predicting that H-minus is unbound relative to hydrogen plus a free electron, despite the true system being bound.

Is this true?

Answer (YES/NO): YES